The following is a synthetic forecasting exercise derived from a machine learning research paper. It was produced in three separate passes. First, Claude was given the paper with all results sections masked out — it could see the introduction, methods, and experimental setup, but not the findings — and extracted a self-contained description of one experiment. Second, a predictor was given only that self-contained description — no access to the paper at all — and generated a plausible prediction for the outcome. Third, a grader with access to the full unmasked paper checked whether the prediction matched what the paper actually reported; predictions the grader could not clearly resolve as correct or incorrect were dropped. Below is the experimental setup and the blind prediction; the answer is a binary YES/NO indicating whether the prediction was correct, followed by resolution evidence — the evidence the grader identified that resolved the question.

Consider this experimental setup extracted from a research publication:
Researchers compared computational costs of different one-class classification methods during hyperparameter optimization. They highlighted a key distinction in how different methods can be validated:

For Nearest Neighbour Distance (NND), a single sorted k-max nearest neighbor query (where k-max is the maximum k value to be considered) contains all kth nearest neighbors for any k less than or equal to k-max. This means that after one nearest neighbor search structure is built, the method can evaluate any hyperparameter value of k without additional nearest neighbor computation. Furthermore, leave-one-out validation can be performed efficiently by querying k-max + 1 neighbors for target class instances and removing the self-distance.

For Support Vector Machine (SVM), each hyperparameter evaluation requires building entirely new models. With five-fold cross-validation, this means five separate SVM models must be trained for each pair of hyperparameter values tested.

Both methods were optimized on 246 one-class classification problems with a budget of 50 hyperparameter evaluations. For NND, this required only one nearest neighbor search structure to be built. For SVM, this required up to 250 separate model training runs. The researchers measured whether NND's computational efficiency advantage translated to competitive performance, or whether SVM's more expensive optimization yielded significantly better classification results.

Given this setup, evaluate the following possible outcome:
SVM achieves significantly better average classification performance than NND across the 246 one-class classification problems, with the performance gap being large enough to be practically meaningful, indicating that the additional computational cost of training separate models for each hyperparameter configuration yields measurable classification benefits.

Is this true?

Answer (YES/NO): YES